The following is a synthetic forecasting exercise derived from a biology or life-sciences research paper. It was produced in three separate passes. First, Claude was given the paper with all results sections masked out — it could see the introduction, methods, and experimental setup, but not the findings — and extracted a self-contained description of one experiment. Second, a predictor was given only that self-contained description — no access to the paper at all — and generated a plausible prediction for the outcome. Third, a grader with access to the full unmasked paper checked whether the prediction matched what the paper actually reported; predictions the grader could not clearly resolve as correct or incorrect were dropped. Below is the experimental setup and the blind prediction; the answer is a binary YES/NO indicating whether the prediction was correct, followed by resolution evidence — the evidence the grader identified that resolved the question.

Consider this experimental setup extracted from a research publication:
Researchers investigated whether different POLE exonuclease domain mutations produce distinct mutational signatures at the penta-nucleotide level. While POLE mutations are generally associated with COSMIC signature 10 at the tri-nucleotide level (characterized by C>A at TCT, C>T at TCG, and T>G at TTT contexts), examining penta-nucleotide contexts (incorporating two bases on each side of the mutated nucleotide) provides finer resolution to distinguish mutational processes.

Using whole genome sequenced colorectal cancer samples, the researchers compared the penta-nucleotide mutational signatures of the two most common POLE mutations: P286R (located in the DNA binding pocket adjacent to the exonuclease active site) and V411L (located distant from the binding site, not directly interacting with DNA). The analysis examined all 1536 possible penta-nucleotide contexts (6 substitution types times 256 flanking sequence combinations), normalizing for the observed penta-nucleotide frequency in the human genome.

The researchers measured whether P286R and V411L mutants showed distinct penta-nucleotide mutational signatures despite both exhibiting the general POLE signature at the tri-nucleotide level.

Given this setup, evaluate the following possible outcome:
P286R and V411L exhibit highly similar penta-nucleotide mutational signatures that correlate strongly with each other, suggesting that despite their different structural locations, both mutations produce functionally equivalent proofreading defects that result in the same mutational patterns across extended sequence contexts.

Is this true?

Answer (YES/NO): NO